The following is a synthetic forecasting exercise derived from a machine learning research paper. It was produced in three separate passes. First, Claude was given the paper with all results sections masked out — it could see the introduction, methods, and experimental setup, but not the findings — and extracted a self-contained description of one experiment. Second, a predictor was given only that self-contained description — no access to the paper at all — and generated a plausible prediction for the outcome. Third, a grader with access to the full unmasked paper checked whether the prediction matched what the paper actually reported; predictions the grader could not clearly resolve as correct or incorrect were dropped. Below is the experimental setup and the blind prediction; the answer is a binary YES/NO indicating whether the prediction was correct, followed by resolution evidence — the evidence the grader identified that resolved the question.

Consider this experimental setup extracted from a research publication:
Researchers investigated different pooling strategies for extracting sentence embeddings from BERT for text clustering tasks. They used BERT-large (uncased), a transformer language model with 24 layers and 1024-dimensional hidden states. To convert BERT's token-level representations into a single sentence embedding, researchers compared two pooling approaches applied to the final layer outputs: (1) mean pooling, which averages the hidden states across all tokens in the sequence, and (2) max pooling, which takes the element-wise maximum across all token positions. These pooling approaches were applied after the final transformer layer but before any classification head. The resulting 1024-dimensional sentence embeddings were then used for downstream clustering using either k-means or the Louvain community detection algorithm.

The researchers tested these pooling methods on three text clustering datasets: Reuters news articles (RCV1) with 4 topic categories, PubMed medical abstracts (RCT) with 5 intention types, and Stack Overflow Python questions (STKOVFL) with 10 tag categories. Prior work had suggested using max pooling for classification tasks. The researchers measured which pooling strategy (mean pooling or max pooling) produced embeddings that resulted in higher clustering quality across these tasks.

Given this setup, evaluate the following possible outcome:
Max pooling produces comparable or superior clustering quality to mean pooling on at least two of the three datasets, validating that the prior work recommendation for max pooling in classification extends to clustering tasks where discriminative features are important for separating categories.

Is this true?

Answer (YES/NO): NO